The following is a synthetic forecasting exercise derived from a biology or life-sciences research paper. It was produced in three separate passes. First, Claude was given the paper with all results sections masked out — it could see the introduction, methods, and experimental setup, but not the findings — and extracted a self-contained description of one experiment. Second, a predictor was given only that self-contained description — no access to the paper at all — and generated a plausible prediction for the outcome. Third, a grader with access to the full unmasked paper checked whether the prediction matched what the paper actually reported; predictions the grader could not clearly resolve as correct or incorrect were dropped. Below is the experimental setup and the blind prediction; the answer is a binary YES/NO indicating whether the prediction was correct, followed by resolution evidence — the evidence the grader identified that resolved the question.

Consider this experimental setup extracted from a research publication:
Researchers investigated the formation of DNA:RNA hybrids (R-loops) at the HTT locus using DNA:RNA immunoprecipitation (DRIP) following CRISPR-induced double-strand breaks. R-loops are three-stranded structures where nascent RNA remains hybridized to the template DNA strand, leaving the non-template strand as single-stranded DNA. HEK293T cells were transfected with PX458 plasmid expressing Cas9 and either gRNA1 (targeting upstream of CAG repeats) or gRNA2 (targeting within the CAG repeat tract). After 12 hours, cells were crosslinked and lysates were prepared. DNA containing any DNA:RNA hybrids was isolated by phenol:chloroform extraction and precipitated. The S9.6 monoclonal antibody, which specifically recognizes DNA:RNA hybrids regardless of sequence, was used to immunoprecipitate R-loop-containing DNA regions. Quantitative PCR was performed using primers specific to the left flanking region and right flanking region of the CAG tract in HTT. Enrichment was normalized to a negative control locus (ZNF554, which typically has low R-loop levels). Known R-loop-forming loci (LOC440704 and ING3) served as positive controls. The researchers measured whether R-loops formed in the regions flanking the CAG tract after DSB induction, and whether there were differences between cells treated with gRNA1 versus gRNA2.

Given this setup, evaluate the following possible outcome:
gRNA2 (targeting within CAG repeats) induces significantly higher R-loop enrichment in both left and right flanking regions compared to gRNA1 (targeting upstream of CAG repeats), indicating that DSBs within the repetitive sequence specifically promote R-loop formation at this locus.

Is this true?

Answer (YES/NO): YES